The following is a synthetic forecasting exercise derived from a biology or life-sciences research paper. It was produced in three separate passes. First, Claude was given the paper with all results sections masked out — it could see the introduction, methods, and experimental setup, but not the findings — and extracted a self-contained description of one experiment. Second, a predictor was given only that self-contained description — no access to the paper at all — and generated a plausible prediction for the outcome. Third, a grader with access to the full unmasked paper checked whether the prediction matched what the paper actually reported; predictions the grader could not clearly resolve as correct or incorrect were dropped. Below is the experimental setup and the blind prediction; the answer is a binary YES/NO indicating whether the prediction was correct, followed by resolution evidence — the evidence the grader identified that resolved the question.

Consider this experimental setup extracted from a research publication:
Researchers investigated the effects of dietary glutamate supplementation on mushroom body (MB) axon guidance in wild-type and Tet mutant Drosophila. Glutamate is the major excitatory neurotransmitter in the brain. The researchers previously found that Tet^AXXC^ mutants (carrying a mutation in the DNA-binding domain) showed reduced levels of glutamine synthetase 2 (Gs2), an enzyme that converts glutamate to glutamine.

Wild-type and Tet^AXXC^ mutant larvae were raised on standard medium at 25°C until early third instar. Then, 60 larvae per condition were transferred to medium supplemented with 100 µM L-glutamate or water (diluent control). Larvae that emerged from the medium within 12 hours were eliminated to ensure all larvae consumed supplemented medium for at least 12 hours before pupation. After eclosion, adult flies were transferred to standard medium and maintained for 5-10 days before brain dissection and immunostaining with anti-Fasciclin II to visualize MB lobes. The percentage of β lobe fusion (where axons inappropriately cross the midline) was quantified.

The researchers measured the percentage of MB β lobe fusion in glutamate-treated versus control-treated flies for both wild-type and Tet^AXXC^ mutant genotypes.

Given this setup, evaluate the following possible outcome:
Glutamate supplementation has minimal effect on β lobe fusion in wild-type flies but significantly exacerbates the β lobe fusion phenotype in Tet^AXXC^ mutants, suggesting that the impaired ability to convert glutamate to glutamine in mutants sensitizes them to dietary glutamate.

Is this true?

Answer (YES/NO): YES